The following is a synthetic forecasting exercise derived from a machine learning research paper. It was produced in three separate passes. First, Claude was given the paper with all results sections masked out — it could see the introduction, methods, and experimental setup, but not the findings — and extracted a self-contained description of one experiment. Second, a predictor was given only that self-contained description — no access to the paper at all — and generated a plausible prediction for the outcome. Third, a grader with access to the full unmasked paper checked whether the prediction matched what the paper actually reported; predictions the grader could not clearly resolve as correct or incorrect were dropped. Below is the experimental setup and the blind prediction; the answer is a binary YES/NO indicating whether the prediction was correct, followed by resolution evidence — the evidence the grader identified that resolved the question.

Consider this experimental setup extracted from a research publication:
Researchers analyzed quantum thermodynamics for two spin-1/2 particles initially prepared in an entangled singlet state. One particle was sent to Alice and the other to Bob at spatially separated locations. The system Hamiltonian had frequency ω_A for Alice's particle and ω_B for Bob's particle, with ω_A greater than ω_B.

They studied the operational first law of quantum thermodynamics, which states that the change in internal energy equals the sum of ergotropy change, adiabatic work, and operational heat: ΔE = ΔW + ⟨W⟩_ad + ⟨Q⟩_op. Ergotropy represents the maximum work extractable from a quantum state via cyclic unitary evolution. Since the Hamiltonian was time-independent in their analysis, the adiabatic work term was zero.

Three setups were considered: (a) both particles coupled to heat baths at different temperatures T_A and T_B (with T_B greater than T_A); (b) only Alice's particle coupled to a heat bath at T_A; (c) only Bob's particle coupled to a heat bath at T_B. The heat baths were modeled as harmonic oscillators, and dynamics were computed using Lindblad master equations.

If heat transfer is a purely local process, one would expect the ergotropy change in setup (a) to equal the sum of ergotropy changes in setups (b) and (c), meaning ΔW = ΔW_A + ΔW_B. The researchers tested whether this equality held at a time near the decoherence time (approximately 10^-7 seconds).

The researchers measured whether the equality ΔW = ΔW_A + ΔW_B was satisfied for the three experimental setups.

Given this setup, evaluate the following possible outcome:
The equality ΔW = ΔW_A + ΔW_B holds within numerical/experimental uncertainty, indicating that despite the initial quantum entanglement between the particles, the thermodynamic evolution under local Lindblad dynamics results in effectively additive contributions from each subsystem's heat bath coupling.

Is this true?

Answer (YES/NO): NO